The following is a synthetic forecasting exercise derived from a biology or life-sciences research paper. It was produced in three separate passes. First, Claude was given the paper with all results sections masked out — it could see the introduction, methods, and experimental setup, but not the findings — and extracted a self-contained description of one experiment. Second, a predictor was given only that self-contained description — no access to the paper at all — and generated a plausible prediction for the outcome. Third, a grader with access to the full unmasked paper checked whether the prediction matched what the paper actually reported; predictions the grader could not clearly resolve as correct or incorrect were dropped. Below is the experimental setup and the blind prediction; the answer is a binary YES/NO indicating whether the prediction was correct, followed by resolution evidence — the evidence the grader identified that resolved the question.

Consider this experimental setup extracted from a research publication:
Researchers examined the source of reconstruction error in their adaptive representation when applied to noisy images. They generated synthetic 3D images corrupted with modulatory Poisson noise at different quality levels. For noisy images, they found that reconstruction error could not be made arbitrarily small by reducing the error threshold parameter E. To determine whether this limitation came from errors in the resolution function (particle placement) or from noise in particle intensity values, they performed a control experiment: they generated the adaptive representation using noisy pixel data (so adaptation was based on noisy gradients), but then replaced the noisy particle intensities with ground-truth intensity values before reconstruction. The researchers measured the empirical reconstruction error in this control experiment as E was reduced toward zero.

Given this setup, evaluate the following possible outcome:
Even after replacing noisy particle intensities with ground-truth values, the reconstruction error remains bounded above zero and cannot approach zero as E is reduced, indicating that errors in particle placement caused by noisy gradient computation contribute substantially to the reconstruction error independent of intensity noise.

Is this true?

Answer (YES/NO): NO